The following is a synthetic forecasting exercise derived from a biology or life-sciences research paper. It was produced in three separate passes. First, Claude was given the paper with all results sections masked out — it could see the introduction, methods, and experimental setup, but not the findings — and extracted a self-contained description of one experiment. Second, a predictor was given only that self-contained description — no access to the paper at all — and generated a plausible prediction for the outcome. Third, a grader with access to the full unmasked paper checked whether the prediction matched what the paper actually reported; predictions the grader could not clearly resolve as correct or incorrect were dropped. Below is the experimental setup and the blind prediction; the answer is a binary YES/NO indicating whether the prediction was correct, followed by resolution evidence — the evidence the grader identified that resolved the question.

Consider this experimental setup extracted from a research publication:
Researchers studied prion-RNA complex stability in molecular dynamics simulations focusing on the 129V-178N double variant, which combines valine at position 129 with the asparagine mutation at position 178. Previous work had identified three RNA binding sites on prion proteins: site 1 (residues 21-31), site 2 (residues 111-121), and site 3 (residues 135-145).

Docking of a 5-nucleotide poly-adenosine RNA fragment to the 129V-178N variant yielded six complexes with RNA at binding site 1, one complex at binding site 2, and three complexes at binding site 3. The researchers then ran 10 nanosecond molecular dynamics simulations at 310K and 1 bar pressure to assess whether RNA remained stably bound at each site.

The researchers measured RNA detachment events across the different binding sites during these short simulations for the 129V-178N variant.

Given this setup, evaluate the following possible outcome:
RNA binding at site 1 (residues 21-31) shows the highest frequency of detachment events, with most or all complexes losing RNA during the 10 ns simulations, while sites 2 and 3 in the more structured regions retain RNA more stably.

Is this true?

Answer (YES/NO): NO